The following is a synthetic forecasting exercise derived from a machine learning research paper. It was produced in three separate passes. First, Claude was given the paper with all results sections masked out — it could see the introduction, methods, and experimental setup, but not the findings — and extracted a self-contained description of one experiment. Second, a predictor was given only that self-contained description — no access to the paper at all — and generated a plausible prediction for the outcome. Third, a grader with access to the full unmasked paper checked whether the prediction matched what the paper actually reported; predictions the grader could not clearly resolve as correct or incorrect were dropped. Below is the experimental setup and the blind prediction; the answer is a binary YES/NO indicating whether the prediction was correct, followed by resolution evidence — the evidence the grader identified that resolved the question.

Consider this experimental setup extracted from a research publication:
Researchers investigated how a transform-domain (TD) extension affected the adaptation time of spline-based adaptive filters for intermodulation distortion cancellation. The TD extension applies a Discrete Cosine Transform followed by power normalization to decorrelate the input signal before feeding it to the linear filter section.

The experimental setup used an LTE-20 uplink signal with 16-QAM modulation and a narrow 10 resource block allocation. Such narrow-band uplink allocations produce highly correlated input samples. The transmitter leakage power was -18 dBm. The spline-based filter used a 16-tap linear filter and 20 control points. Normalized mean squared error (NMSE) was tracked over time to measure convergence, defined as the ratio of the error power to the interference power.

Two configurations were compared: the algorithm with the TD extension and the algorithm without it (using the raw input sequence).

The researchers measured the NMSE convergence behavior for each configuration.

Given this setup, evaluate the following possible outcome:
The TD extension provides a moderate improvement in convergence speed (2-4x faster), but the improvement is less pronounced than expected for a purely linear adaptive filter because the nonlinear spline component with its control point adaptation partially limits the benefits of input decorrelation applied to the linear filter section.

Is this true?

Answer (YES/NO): NO